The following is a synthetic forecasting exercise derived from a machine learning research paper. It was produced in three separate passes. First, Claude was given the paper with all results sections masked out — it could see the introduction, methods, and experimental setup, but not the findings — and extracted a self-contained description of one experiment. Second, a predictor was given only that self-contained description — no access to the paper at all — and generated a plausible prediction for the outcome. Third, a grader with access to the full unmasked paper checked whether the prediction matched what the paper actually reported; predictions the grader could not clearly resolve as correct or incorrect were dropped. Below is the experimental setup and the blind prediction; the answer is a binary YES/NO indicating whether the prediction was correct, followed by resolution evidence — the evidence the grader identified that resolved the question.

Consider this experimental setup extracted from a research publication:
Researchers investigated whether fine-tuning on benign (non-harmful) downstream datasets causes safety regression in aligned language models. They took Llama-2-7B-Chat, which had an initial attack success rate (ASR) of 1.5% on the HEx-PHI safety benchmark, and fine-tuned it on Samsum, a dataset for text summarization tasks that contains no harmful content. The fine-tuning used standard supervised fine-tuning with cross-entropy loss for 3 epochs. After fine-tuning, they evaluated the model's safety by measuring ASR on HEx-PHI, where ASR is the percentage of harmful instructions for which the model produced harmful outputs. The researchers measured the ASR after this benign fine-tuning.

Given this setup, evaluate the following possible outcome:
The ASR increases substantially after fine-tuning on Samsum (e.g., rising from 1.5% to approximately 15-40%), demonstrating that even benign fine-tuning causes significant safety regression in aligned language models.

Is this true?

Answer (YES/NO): YES